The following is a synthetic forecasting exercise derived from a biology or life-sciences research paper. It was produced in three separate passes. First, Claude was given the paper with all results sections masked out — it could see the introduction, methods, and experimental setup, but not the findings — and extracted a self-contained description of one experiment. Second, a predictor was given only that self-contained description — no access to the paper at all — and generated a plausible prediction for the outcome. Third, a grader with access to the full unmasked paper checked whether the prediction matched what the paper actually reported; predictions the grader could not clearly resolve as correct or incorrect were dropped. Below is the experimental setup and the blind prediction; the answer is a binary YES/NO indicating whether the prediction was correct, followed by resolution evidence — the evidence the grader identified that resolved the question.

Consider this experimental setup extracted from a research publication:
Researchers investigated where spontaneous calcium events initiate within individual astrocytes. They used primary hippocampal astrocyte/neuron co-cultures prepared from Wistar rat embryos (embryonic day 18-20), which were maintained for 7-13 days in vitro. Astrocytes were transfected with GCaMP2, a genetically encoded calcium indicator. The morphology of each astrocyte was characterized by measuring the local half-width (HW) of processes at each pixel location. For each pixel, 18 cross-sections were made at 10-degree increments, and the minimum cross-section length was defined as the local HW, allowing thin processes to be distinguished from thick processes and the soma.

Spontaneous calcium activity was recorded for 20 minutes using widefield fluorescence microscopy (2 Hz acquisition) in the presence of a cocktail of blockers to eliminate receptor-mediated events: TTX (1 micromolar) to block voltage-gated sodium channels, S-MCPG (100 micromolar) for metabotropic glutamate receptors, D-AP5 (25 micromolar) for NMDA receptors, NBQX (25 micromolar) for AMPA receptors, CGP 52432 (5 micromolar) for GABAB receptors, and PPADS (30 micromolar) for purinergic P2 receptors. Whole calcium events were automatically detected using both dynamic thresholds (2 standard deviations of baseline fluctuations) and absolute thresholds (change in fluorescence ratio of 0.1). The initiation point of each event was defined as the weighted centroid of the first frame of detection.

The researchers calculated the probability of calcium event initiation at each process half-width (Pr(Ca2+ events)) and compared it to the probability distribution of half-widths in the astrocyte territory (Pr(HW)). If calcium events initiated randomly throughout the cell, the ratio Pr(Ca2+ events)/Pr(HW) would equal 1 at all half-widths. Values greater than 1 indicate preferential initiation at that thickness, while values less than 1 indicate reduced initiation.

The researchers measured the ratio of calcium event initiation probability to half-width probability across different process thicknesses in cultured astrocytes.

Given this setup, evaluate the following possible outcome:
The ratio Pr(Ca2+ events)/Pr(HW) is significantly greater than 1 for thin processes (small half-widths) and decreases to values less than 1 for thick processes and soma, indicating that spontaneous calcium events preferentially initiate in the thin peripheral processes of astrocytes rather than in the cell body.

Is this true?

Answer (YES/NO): NO